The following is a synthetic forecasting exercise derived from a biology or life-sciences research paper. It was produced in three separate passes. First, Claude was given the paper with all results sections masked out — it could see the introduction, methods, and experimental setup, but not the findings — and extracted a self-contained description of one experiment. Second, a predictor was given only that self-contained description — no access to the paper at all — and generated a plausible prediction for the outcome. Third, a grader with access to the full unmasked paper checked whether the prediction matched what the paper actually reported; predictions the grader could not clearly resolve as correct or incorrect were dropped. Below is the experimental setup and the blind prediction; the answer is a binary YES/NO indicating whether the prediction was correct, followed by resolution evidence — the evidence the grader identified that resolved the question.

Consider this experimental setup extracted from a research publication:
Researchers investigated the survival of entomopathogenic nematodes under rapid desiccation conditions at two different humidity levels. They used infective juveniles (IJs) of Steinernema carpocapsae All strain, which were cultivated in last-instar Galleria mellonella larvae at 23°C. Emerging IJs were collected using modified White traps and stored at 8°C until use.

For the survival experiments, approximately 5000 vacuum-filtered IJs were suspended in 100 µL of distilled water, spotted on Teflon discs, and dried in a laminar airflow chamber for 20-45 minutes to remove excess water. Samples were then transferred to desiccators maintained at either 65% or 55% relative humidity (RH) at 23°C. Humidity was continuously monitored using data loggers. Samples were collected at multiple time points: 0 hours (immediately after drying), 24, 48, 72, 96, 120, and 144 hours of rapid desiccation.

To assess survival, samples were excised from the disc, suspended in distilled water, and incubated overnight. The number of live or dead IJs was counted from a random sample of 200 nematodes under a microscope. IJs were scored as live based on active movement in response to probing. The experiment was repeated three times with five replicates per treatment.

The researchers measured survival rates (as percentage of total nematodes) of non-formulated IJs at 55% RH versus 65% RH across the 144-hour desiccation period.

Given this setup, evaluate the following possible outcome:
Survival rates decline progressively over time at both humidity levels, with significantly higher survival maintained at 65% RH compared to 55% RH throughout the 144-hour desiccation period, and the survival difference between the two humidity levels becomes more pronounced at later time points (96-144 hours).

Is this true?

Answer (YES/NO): NO